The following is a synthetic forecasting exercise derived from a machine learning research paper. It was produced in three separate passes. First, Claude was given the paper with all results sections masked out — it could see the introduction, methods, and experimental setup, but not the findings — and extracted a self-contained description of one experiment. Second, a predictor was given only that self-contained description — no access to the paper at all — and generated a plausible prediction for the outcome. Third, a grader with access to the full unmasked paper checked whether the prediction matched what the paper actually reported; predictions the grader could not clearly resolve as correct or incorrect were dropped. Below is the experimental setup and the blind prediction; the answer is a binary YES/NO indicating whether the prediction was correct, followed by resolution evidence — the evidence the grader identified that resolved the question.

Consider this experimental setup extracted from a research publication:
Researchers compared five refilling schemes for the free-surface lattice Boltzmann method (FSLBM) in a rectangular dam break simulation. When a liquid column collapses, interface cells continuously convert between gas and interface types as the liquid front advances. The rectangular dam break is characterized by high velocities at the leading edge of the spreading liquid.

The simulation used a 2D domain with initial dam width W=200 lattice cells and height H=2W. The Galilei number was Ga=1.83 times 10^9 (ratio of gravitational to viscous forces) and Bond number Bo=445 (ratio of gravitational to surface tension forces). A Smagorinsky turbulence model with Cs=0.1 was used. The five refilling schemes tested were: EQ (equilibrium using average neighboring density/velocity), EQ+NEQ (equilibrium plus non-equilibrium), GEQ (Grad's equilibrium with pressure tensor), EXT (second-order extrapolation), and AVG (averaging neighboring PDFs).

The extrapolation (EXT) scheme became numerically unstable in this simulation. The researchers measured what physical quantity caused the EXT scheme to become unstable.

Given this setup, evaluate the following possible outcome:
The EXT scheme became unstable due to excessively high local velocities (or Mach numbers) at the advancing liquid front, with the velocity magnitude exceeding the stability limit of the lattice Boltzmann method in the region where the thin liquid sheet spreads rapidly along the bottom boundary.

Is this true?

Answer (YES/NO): YES